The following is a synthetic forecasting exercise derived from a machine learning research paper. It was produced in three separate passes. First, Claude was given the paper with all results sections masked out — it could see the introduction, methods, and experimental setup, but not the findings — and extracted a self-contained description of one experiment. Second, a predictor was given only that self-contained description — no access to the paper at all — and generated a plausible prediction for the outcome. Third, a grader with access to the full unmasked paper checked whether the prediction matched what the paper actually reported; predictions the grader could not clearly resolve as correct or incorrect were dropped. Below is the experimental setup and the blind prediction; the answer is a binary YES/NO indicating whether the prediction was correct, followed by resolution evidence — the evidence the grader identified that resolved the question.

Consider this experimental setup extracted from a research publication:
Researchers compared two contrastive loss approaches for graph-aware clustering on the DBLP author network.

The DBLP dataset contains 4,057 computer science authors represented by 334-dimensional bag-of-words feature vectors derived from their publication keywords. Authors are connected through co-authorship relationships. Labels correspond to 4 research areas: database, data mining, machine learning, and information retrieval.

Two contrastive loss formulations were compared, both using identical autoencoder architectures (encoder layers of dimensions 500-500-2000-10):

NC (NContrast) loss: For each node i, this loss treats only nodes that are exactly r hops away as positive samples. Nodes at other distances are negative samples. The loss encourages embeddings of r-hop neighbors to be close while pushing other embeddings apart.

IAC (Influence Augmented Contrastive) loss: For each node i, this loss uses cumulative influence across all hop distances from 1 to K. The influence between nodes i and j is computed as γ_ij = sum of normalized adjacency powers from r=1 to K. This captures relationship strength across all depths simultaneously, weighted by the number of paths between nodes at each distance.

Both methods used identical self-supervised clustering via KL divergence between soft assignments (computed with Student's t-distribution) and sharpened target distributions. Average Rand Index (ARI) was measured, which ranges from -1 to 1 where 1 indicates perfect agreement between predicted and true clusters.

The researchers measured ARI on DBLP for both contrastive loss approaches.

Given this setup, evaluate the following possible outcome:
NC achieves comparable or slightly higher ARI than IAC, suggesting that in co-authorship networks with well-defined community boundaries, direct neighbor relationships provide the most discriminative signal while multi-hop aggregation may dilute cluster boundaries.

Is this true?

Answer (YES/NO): YES